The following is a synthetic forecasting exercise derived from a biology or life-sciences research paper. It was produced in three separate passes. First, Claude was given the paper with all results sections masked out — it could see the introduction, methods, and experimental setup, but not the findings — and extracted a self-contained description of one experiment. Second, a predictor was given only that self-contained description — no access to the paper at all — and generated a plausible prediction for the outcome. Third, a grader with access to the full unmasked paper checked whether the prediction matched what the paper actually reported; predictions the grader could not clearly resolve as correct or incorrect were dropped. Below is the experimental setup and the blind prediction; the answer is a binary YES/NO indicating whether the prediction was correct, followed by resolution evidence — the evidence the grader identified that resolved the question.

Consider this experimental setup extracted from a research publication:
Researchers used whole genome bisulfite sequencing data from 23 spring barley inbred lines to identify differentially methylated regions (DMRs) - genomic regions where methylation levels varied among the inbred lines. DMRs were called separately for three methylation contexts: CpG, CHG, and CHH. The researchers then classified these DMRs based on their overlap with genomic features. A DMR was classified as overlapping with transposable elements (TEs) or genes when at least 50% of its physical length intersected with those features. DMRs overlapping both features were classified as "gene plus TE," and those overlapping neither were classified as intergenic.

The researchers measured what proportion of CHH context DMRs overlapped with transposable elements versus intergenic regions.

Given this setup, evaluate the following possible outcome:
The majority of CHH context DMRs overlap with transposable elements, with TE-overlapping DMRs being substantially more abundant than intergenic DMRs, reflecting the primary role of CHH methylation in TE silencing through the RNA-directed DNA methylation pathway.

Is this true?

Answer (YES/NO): YES